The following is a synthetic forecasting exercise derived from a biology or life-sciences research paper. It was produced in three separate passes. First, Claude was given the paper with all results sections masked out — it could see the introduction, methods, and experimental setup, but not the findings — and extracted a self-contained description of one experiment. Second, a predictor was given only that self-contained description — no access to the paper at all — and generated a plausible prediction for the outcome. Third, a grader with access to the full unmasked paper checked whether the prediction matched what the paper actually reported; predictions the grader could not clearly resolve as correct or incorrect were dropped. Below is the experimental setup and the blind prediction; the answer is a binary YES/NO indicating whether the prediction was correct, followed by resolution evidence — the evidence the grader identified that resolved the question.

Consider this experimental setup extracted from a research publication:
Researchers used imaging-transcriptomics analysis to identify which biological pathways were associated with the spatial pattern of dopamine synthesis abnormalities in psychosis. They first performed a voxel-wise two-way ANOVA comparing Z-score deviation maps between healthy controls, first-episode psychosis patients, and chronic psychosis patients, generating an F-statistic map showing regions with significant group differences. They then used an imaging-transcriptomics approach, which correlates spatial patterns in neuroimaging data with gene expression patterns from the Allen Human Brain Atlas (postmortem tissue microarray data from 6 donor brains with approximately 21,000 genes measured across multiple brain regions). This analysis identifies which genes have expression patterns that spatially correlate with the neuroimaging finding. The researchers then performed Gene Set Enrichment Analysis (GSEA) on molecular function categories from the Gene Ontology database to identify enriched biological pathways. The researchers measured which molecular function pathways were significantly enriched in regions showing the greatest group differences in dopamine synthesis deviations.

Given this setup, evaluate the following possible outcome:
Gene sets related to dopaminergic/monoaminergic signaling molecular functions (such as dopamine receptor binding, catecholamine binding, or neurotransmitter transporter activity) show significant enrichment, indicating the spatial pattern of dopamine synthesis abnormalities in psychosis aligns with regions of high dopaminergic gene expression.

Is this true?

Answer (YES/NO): NO